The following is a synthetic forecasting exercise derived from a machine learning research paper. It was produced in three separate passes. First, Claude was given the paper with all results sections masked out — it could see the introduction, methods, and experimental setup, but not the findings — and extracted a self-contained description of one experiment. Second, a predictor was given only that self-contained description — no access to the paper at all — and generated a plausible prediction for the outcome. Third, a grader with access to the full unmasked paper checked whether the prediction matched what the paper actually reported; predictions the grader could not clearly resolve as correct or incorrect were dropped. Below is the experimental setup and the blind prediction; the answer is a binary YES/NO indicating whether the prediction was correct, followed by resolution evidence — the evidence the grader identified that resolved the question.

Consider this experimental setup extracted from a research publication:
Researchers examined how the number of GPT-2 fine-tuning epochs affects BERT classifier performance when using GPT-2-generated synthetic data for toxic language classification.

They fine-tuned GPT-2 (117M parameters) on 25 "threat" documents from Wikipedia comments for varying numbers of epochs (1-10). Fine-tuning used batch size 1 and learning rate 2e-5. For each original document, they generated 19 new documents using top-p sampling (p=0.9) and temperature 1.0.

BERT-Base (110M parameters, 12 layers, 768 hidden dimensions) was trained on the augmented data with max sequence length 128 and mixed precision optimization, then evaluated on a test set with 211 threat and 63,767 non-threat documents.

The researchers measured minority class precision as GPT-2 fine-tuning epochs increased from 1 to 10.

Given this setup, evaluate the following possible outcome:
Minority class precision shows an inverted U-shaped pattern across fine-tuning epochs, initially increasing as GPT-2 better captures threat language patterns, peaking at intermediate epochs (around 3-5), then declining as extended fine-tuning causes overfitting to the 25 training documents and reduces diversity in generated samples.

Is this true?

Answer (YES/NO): NO